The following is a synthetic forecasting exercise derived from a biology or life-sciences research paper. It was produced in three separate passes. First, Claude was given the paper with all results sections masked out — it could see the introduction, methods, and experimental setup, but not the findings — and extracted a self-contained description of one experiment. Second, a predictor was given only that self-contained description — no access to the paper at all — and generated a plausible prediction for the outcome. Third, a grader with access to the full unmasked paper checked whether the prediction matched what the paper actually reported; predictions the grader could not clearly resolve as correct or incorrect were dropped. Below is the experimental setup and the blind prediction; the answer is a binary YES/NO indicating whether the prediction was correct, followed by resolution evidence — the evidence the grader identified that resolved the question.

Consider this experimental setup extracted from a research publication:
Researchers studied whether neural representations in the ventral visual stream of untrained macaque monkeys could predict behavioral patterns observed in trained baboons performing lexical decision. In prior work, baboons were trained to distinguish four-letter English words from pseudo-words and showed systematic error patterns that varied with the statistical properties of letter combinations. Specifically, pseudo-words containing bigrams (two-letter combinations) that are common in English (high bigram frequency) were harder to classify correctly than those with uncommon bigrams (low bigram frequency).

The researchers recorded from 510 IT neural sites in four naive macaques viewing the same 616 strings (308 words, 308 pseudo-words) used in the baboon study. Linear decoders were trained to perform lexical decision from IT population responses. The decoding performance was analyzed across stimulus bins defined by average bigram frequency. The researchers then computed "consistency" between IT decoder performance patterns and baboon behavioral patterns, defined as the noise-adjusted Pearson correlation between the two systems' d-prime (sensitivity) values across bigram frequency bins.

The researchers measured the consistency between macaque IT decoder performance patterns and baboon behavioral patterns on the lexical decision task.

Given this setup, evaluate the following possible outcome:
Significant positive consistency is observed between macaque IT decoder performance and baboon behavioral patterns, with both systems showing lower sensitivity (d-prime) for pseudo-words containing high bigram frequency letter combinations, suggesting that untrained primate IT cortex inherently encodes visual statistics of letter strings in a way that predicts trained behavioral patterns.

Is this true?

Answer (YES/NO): YES